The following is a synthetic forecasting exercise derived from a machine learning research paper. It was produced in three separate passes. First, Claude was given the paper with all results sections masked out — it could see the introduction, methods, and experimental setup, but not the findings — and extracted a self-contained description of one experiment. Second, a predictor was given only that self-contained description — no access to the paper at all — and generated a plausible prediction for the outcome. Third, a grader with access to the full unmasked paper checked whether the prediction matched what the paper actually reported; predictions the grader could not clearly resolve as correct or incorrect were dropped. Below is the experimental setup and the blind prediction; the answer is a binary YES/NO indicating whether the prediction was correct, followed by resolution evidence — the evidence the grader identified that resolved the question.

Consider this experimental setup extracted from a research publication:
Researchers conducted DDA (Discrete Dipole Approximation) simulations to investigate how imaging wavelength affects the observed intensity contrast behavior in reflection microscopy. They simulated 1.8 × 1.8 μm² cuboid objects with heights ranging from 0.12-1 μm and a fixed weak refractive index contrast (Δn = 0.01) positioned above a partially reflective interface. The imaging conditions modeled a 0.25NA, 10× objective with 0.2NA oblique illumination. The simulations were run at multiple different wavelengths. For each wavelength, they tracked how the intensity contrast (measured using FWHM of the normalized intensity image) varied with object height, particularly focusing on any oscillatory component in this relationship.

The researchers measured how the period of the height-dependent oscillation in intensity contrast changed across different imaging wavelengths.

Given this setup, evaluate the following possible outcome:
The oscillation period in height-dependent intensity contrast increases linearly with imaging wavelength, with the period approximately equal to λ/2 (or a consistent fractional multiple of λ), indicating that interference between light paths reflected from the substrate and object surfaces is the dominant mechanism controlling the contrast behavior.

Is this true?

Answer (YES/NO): YES